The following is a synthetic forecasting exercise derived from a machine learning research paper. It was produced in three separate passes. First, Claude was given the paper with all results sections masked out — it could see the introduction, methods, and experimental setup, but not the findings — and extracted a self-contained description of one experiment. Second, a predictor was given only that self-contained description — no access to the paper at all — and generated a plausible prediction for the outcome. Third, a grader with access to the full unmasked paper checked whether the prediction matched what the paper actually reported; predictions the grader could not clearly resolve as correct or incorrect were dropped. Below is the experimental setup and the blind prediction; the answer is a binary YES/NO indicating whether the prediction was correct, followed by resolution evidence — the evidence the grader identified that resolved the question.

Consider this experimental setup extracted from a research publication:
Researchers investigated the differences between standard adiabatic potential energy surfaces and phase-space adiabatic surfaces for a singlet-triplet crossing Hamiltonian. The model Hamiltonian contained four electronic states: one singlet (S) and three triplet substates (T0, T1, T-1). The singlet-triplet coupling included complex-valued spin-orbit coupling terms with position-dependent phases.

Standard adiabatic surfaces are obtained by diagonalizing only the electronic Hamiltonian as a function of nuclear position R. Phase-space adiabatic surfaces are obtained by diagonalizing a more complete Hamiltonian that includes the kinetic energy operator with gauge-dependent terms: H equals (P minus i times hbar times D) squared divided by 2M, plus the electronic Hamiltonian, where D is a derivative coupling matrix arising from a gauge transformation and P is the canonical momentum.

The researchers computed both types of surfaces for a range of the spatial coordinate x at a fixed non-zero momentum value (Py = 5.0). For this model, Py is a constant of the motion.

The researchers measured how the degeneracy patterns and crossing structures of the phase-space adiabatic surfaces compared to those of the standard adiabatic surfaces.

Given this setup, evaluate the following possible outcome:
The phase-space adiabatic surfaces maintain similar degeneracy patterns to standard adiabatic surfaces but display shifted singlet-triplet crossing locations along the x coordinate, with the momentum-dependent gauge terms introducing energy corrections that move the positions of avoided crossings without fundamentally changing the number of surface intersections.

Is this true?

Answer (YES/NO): NO